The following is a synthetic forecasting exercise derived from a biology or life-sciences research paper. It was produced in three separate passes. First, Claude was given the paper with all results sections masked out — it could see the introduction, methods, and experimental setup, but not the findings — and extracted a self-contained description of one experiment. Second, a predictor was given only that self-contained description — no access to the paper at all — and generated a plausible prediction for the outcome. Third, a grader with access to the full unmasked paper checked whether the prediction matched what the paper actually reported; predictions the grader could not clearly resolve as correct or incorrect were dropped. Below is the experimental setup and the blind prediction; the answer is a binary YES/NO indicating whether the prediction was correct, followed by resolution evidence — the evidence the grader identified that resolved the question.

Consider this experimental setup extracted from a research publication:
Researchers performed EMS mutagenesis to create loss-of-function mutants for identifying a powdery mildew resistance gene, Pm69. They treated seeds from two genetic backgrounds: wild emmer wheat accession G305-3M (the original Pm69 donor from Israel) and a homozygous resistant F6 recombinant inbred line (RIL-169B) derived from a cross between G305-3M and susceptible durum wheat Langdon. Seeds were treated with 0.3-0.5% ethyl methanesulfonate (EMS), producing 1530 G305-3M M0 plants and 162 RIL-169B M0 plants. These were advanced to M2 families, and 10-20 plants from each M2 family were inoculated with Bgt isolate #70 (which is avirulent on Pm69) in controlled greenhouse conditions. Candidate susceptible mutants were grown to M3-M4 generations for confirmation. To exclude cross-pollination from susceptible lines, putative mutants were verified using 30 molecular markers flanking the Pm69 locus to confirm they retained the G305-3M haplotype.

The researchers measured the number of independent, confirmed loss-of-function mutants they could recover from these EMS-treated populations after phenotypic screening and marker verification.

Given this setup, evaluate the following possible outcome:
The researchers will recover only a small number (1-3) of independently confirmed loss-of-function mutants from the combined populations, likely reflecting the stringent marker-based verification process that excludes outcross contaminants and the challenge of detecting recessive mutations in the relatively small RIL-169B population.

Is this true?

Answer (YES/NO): NO